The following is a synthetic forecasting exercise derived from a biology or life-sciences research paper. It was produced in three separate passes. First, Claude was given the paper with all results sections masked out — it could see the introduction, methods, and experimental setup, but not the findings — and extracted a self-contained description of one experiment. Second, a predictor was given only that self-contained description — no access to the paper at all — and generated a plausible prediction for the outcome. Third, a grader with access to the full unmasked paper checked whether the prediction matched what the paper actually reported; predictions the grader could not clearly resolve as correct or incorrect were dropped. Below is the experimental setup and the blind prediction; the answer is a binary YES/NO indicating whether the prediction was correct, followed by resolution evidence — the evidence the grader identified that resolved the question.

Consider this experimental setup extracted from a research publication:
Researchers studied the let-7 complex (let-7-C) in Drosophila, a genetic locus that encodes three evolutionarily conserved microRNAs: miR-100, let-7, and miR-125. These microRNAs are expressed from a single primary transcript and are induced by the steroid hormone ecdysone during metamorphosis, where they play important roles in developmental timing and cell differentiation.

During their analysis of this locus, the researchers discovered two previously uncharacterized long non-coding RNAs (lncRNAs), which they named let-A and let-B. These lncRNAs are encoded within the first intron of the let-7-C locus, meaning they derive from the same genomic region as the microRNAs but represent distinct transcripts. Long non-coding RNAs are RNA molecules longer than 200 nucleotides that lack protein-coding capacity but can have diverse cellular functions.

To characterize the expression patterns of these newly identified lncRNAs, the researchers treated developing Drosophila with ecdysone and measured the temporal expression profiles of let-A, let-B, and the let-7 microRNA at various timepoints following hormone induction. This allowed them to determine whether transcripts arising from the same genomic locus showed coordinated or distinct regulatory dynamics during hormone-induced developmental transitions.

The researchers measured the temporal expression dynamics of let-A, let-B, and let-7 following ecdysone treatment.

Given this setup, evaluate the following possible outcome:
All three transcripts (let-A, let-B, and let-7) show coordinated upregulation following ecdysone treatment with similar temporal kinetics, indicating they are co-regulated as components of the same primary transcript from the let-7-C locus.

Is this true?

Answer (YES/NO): NO